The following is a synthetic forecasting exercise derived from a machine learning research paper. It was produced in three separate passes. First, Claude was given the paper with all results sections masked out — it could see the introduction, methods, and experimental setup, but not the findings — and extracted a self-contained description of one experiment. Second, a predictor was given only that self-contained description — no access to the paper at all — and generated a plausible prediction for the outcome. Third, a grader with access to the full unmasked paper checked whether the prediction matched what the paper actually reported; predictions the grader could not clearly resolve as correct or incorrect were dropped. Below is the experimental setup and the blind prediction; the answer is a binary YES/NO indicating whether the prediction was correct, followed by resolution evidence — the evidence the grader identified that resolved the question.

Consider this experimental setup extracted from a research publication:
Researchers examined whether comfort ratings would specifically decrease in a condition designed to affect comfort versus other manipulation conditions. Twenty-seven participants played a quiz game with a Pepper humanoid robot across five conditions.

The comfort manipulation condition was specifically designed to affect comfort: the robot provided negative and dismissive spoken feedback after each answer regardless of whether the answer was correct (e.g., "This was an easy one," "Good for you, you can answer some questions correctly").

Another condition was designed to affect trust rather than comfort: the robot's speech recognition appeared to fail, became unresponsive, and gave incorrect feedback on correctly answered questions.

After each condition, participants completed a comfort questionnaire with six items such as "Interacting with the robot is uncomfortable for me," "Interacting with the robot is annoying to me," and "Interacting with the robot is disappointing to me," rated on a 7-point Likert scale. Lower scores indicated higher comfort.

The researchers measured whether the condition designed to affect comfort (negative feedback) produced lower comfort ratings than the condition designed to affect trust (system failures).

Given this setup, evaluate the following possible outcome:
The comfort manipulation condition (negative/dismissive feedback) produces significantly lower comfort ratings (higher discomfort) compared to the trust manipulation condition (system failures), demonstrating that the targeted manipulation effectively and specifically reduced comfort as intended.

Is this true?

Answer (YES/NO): NO